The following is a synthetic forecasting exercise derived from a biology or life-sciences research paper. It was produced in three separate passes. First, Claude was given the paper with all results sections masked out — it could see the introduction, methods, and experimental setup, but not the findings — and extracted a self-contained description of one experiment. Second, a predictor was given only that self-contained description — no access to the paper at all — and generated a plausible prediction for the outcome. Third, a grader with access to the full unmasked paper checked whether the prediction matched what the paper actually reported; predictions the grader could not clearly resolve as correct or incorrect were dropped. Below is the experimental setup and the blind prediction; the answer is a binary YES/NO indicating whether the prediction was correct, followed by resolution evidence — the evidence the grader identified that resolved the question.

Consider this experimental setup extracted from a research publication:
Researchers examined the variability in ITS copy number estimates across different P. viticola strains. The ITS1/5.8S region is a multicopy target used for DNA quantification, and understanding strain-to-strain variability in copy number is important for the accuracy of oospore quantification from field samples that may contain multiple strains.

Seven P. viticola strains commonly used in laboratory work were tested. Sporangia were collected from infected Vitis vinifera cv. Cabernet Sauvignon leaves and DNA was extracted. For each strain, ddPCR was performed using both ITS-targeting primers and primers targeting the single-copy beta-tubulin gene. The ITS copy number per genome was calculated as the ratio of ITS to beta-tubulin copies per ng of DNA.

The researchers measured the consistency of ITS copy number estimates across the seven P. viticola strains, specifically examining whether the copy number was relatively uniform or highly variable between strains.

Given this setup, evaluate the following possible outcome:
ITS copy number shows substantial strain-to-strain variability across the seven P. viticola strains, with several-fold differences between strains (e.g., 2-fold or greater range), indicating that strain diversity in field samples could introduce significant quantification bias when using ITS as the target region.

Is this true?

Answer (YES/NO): NO